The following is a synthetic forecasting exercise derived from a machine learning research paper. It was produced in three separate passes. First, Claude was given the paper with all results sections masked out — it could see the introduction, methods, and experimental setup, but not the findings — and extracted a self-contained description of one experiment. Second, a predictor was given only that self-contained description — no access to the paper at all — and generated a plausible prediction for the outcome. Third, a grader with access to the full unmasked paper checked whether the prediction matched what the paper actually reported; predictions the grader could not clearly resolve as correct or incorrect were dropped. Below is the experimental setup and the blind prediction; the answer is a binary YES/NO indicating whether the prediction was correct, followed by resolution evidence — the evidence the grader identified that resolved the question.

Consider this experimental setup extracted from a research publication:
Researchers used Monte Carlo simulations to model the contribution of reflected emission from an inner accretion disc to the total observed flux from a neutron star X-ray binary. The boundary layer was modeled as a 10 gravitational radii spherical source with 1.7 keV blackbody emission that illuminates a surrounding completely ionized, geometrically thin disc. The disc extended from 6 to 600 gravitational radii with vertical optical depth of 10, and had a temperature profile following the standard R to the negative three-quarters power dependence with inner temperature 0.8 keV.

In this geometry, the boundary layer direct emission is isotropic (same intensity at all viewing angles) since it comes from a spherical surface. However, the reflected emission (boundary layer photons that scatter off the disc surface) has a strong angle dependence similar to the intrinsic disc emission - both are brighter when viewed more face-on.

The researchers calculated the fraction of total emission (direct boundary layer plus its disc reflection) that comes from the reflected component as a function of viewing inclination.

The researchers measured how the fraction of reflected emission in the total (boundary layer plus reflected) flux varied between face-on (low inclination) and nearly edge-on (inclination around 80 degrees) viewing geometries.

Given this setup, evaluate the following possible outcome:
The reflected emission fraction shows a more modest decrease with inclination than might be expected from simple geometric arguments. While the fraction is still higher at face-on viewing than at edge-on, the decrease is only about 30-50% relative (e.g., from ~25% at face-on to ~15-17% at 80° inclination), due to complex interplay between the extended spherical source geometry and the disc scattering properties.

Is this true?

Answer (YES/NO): NO